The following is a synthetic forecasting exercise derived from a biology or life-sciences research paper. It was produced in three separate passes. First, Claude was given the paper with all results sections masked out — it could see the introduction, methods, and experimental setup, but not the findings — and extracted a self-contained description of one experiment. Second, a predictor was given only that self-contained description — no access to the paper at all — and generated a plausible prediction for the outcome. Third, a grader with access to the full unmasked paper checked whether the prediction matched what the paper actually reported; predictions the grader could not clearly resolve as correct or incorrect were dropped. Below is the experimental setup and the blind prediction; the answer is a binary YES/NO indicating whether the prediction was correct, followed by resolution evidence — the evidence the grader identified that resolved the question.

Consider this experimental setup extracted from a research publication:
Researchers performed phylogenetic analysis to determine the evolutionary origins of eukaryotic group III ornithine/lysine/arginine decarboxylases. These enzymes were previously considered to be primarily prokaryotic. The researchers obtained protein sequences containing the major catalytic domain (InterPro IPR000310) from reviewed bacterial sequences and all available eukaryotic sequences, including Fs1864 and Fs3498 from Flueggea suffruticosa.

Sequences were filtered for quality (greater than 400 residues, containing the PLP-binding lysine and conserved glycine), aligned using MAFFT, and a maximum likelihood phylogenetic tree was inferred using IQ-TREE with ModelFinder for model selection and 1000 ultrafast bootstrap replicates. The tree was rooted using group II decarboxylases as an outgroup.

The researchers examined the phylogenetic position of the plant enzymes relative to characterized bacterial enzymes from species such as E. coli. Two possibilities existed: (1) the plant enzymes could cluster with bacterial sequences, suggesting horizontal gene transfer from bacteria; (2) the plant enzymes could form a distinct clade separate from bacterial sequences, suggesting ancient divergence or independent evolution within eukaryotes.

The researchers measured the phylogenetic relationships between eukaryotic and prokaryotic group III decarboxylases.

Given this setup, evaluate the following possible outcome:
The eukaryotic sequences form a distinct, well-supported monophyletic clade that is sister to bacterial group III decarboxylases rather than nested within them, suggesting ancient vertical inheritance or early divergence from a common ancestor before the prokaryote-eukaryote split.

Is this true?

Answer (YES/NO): NO